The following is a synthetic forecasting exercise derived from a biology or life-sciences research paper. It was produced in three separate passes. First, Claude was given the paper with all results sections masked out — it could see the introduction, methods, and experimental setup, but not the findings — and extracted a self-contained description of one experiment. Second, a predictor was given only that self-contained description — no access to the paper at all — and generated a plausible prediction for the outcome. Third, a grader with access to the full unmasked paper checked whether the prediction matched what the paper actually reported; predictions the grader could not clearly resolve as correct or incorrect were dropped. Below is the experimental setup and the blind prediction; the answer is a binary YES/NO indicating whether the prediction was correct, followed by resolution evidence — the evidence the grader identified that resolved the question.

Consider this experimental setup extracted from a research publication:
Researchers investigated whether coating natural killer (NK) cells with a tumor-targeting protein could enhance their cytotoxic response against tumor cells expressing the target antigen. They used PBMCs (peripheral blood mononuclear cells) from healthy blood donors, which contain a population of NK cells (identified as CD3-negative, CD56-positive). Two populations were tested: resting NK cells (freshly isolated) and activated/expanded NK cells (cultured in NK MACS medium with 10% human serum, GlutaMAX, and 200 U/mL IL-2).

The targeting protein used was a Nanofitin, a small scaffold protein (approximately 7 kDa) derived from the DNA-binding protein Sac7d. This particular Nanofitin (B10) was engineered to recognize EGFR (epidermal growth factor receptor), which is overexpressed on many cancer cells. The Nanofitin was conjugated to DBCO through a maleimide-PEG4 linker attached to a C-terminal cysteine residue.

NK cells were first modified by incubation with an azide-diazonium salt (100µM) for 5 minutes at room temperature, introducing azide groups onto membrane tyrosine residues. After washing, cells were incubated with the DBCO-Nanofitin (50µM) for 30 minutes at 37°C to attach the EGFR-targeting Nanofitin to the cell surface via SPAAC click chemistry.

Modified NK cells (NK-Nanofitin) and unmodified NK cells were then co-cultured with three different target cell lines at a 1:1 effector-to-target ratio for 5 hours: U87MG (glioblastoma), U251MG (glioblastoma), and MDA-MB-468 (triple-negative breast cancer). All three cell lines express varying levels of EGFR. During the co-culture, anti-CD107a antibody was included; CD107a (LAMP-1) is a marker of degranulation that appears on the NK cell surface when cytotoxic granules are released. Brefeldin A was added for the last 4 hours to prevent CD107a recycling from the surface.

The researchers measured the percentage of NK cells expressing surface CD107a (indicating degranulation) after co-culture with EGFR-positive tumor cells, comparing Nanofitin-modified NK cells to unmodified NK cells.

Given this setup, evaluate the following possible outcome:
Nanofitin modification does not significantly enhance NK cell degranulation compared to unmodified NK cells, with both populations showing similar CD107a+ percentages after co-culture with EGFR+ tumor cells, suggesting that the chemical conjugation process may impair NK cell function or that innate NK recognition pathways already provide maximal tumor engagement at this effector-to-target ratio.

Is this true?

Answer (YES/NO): NO